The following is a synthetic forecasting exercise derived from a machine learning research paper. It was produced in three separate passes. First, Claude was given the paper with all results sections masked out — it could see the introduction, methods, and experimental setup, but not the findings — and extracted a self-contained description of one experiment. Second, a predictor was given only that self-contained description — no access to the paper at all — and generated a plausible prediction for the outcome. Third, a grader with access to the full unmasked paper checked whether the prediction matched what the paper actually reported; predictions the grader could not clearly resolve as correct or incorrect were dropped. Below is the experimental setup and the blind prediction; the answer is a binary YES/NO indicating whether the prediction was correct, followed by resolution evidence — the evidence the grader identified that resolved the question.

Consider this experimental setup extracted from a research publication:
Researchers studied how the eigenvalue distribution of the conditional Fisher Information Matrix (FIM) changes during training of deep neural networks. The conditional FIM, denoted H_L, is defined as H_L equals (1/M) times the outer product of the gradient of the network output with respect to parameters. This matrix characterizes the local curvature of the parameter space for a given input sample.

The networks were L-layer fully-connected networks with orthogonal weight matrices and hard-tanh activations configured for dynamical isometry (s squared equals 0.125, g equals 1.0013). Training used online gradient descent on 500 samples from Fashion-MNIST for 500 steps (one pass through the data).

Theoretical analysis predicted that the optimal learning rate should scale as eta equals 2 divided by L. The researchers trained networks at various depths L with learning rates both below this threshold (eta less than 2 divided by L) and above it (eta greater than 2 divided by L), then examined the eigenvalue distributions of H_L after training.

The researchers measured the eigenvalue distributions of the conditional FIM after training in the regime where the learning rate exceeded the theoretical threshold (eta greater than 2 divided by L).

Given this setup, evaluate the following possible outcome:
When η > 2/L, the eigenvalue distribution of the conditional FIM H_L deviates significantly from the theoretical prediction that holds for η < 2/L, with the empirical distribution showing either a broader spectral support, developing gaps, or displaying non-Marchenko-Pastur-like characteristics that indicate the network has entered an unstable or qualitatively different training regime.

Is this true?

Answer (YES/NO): NO